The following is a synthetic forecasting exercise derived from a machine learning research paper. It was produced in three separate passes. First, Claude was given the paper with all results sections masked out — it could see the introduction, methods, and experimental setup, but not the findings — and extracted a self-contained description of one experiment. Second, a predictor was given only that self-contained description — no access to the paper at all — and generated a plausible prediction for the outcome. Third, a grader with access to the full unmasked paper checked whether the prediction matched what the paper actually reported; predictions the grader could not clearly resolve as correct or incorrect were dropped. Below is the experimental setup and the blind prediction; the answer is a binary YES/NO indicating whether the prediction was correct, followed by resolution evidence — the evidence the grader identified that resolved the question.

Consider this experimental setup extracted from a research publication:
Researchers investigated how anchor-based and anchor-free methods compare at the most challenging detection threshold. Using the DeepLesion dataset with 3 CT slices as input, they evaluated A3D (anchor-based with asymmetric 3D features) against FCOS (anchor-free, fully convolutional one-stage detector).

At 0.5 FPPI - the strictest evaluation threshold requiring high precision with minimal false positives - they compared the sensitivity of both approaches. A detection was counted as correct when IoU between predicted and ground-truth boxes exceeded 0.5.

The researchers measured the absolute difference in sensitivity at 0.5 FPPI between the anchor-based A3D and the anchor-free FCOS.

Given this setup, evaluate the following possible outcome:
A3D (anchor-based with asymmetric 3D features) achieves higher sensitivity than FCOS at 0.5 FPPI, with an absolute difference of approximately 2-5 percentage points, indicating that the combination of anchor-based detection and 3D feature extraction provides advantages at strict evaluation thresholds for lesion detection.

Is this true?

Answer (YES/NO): NO